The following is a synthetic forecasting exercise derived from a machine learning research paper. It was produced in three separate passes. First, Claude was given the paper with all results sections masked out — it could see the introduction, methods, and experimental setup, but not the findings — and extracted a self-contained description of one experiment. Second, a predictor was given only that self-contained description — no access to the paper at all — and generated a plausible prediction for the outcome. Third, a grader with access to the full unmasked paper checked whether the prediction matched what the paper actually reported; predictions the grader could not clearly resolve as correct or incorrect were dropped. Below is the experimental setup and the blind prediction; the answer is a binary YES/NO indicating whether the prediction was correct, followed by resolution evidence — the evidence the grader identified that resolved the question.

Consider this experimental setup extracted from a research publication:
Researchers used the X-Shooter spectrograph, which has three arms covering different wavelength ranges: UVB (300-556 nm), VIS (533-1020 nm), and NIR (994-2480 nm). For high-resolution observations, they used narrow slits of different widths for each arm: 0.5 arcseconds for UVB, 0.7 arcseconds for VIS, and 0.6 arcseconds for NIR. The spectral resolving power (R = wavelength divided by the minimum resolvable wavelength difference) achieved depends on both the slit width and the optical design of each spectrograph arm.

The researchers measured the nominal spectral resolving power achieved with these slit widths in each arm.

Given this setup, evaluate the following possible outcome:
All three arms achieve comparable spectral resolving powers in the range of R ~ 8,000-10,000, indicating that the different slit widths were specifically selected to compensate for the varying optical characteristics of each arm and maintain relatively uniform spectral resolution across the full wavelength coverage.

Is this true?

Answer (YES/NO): NO